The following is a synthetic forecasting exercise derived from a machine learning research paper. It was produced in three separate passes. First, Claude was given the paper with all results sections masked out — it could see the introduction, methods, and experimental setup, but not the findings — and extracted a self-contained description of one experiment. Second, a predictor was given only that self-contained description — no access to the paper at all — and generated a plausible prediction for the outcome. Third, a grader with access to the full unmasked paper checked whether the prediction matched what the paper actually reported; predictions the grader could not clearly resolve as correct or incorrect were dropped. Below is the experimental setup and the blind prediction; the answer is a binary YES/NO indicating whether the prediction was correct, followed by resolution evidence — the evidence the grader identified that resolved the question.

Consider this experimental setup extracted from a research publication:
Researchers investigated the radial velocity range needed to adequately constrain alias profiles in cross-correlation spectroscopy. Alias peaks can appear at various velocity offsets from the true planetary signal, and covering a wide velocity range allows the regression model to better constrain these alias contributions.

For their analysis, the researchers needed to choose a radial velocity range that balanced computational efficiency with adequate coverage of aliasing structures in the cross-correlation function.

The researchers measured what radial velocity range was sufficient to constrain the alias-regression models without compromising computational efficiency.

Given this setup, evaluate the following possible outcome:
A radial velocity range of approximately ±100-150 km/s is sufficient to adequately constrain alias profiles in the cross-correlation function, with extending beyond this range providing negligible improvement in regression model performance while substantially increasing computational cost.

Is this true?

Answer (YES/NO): NO